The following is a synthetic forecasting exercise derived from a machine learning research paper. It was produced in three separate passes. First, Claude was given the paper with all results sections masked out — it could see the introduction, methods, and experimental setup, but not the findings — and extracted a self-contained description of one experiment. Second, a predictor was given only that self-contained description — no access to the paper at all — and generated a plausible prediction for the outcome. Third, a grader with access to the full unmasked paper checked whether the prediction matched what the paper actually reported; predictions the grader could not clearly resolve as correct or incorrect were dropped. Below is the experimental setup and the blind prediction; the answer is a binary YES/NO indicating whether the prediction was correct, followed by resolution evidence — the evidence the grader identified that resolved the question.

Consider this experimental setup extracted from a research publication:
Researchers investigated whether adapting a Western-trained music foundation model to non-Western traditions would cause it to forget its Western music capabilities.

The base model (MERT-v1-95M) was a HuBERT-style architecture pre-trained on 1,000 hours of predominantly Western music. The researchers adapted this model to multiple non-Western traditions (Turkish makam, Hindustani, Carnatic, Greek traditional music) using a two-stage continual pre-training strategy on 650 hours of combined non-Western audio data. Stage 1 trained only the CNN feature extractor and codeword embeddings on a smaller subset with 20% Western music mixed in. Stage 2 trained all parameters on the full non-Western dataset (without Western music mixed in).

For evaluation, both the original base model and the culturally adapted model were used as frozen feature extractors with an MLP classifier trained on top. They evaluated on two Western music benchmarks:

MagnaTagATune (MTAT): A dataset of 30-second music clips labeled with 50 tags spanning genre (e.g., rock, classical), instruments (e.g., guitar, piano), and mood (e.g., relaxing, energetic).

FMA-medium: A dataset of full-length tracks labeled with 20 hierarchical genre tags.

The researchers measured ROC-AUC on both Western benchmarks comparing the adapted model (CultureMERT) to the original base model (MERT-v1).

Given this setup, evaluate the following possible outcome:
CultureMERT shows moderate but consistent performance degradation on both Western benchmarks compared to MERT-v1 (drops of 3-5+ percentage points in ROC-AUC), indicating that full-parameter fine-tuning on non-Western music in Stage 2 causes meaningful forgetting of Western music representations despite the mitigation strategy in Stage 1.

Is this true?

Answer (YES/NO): NO